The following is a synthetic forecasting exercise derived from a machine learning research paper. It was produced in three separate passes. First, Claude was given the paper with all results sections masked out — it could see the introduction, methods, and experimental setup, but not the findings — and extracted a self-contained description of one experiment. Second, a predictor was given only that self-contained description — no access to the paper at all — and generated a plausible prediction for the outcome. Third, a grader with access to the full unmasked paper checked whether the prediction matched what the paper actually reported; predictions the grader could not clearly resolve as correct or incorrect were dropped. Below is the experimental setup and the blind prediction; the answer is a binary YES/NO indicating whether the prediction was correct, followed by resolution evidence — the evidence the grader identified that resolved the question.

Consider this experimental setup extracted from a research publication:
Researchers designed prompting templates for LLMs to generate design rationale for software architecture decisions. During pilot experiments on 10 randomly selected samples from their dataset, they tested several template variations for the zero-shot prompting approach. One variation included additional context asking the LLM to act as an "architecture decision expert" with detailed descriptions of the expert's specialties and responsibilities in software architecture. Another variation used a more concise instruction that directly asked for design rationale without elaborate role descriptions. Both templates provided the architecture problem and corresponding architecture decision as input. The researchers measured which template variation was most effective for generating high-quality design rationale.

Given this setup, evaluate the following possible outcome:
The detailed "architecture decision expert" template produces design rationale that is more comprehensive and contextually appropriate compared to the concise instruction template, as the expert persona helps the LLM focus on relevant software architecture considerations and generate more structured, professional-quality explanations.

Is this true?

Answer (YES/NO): NO